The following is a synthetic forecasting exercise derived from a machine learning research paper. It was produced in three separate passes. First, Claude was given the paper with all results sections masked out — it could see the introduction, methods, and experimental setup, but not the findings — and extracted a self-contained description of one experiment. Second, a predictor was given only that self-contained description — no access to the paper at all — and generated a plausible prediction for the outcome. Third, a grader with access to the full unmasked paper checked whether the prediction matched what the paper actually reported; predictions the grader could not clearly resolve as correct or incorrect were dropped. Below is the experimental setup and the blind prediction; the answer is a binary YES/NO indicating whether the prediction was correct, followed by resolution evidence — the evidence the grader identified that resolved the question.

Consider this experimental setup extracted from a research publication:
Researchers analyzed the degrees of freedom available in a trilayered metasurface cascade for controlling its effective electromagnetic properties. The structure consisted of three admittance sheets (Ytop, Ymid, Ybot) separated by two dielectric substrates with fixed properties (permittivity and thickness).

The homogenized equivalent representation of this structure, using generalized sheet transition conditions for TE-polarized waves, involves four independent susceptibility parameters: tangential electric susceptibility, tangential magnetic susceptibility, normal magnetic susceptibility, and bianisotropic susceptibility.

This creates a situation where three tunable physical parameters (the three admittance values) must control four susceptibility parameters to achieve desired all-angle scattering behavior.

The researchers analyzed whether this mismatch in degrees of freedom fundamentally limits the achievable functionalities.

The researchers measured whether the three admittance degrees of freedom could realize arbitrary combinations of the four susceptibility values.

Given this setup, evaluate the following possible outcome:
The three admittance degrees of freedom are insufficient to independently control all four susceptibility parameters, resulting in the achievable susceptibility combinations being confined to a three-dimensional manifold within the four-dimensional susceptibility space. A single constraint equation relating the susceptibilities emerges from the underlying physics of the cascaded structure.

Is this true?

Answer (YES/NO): NO